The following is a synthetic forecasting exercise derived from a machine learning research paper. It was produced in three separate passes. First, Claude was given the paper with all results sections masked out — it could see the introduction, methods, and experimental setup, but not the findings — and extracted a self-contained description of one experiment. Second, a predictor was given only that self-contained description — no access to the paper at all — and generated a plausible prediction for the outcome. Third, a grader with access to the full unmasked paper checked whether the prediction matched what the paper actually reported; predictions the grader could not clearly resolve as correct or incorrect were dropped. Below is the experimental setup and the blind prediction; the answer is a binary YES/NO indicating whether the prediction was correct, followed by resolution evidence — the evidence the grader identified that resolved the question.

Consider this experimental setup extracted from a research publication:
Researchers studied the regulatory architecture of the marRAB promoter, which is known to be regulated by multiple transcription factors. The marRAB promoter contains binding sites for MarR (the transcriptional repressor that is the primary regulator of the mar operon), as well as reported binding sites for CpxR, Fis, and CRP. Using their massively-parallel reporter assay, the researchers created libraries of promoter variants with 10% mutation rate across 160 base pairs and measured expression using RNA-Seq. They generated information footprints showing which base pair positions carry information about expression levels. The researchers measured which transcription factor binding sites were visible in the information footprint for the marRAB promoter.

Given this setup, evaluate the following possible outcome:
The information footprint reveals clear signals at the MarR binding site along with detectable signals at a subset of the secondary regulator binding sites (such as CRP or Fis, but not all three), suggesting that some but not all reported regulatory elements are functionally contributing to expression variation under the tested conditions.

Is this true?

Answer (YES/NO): NO